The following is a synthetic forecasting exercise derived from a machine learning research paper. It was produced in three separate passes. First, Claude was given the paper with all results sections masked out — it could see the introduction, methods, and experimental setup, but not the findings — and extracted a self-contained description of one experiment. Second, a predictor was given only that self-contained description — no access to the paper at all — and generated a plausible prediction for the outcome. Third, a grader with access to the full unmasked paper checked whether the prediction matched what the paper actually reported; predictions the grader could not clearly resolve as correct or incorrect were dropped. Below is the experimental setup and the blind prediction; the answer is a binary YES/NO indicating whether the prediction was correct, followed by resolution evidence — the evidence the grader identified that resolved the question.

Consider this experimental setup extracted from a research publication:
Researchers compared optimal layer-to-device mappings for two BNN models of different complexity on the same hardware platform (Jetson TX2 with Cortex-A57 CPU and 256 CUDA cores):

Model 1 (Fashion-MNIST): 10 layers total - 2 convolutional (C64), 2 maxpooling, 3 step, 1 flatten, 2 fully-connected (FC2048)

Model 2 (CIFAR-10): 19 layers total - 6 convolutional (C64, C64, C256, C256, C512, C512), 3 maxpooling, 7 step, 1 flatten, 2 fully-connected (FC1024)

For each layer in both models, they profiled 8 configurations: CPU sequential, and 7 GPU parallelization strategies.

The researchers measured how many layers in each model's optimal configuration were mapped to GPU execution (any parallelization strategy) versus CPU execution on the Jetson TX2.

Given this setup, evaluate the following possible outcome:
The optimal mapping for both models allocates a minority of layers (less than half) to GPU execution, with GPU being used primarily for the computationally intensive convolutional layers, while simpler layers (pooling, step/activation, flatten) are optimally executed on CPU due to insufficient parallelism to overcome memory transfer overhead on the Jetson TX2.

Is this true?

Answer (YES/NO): YES